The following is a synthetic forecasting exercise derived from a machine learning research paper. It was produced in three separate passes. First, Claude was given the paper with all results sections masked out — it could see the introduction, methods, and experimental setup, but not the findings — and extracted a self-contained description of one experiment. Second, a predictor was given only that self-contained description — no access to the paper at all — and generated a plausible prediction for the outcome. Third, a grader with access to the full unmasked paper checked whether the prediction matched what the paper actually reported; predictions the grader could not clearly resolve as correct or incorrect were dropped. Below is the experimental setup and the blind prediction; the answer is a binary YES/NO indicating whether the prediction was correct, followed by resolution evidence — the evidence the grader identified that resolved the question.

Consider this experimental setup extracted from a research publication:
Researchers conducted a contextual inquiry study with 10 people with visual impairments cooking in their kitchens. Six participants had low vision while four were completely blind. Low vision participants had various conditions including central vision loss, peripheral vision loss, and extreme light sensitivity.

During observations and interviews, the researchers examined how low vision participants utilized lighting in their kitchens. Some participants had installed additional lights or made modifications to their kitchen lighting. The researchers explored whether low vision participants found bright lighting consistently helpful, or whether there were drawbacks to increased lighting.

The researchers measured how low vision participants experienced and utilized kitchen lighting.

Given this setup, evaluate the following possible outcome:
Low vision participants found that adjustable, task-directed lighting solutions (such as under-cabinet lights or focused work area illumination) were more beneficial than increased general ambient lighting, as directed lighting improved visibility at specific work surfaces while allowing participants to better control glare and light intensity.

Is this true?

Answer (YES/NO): NO